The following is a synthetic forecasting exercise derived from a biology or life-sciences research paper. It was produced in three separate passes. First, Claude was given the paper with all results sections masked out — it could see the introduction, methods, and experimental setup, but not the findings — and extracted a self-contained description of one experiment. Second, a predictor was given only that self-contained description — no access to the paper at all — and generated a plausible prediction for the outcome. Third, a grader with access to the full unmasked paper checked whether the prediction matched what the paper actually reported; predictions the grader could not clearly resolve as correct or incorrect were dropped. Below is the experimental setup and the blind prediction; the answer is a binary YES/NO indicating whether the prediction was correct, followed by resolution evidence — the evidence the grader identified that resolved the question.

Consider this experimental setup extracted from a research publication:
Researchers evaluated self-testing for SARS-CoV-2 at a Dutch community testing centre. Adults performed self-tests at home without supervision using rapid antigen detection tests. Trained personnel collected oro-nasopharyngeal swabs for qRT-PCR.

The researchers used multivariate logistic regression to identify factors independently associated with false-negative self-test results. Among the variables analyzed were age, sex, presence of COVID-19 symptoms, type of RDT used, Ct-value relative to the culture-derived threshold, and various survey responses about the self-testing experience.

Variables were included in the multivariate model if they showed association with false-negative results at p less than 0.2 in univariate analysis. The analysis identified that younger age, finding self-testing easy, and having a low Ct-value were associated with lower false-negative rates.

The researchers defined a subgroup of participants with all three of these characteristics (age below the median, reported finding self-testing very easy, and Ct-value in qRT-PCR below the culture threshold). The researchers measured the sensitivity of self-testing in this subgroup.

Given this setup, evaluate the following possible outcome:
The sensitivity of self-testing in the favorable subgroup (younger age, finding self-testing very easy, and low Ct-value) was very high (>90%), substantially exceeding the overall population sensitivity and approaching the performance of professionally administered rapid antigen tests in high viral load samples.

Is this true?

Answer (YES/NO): NO